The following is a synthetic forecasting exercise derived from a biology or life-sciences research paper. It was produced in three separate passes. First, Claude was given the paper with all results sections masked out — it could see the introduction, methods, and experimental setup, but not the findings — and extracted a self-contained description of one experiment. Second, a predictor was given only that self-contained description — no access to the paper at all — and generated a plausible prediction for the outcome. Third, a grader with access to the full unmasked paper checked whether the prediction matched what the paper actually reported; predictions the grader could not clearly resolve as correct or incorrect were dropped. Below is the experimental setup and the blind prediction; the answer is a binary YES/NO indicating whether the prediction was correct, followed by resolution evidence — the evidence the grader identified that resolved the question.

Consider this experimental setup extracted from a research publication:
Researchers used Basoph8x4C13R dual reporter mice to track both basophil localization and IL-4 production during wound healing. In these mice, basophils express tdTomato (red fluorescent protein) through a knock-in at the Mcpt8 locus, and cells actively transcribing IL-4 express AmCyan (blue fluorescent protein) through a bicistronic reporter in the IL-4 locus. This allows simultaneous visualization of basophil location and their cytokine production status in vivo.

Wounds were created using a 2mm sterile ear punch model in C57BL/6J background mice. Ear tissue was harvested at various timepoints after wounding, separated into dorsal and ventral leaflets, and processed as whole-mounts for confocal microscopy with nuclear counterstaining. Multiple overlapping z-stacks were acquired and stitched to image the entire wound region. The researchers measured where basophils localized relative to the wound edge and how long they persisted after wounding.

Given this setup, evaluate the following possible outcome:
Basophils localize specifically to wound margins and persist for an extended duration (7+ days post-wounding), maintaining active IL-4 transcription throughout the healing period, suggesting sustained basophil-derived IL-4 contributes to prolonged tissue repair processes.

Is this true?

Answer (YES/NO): NO